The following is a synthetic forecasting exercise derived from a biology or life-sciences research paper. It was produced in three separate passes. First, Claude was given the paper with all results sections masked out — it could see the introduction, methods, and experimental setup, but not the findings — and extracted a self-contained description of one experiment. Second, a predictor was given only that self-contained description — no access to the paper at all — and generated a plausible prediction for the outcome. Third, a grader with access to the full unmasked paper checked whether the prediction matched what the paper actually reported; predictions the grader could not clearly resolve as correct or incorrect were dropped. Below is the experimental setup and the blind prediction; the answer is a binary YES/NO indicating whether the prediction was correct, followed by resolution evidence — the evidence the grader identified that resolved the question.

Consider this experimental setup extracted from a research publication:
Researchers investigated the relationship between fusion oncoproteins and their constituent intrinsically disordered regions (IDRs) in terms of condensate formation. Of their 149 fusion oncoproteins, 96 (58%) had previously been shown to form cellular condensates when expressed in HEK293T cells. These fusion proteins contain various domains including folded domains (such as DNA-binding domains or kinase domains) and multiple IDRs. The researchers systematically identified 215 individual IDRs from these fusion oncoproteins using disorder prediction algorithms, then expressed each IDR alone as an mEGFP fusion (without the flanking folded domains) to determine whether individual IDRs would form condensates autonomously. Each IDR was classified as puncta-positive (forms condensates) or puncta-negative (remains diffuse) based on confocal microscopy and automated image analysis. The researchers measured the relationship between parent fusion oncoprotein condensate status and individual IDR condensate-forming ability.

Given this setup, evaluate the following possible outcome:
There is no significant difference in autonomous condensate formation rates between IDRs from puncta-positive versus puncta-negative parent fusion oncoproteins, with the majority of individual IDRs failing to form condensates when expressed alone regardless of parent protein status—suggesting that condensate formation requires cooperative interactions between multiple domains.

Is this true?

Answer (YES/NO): NO